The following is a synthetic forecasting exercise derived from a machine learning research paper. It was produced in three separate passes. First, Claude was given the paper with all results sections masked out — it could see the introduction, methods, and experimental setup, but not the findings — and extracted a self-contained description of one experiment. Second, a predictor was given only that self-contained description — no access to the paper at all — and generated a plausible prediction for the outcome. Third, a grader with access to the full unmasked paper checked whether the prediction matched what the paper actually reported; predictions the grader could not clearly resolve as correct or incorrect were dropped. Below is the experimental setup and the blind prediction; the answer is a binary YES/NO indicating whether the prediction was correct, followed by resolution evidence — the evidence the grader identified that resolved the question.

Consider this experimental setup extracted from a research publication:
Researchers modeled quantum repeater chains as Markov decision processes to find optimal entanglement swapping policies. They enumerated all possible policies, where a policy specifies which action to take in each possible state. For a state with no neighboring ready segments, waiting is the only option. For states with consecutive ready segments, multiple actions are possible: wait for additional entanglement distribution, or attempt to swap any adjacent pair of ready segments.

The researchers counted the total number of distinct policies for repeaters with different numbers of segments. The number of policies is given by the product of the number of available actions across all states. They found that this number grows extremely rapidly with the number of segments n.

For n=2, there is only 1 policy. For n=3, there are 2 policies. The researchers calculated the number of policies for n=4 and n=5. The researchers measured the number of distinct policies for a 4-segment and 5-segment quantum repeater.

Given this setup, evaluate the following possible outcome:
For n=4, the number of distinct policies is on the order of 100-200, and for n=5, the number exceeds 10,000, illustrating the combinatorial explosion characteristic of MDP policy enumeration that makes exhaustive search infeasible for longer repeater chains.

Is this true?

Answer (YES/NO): NO